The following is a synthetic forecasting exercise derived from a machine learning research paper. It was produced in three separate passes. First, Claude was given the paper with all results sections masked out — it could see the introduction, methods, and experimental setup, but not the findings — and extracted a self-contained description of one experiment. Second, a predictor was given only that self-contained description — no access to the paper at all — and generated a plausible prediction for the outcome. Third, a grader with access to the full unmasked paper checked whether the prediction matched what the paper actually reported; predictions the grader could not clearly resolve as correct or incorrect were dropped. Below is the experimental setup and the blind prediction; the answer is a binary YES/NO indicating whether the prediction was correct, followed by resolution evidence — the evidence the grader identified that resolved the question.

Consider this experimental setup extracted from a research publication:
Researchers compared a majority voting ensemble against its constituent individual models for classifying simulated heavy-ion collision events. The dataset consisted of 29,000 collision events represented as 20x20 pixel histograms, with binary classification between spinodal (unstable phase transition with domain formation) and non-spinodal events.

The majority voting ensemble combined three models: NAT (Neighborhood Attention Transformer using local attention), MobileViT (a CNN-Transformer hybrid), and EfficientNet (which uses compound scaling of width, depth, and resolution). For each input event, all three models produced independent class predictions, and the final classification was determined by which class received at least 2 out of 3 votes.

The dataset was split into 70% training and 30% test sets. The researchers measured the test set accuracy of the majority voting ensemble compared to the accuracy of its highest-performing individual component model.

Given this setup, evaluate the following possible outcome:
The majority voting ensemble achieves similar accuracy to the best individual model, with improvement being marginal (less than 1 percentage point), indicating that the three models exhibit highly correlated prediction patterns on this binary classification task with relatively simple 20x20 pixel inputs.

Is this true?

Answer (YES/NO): NO